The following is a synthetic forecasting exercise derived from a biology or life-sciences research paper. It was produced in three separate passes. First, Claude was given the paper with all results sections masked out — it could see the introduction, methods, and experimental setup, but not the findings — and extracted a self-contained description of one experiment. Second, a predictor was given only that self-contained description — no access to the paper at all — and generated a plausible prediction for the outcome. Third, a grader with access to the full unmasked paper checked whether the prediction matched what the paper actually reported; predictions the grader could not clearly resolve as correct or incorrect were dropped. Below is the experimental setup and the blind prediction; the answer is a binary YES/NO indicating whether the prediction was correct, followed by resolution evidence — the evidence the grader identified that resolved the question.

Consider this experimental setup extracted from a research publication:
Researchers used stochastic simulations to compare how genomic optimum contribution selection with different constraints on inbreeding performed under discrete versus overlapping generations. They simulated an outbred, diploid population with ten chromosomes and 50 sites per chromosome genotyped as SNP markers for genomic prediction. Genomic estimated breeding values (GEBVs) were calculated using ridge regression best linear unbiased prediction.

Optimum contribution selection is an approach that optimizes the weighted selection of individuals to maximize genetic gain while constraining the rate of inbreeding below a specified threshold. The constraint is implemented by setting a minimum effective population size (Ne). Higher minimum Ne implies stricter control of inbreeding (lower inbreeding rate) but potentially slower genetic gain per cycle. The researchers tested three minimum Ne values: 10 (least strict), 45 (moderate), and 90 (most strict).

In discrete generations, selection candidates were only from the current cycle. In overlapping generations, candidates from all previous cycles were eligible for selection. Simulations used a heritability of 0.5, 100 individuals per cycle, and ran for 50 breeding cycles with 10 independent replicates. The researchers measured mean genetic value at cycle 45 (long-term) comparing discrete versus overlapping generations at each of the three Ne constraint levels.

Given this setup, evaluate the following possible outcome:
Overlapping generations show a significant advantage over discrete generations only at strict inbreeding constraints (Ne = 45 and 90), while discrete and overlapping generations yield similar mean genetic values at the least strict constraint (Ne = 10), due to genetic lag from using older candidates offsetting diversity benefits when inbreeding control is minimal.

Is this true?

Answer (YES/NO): NO